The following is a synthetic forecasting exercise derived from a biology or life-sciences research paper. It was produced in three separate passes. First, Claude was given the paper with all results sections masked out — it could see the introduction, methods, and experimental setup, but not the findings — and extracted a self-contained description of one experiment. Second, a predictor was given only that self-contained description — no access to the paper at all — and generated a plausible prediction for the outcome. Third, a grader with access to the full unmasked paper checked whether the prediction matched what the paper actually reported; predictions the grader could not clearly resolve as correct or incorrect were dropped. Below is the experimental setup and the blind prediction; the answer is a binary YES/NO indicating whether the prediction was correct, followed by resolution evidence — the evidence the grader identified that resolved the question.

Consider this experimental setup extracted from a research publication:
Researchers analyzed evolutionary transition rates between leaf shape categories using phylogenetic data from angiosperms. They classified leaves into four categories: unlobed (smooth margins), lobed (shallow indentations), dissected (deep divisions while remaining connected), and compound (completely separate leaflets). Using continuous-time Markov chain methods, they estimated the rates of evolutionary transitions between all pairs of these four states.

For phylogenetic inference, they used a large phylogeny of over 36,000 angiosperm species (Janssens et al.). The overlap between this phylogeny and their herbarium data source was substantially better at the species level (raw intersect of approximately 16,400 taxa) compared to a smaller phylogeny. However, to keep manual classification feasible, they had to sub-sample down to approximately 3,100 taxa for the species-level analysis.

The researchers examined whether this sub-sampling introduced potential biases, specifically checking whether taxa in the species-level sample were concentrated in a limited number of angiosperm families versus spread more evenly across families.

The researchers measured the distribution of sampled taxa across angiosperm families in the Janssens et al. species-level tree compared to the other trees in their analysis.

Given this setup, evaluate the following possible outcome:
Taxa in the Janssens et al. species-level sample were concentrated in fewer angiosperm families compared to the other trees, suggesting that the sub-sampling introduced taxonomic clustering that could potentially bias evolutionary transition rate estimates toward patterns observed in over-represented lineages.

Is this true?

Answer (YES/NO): YES